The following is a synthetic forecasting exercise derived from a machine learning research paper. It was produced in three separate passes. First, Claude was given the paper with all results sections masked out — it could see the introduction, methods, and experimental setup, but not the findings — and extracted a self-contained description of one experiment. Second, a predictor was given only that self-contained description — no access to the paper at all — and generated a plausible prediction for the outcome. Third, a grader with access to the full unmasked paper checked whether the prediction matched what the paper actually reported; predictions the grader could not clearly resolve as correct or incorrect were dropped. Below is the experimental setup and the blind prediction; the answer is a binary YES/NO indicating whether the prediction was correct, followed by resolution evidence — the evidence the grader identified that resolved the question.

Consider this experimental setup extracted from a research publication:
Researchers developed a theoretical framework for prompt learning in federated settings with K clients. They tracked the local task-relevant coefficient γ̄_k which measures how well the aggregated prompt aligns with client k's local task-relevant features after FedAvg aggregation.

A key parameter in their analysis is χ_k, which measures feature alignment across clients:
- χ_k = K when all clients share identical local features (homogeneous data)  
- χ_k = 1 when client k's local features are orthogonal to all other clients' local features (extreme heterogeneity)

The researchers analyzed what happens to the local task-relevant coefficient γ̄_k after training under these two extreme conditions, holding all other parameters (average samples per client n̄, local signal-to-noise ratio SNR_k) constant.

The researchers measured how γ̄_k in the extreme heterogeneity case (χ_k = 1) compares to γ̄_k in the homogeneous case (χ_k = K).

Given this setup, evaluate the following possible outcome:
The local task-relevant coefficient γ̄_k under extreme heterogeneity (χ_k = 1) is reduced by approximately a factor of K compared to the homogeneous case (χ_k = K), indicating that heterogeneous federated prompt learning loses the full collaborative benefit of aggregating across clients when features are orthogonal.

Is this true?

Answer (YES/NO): YES